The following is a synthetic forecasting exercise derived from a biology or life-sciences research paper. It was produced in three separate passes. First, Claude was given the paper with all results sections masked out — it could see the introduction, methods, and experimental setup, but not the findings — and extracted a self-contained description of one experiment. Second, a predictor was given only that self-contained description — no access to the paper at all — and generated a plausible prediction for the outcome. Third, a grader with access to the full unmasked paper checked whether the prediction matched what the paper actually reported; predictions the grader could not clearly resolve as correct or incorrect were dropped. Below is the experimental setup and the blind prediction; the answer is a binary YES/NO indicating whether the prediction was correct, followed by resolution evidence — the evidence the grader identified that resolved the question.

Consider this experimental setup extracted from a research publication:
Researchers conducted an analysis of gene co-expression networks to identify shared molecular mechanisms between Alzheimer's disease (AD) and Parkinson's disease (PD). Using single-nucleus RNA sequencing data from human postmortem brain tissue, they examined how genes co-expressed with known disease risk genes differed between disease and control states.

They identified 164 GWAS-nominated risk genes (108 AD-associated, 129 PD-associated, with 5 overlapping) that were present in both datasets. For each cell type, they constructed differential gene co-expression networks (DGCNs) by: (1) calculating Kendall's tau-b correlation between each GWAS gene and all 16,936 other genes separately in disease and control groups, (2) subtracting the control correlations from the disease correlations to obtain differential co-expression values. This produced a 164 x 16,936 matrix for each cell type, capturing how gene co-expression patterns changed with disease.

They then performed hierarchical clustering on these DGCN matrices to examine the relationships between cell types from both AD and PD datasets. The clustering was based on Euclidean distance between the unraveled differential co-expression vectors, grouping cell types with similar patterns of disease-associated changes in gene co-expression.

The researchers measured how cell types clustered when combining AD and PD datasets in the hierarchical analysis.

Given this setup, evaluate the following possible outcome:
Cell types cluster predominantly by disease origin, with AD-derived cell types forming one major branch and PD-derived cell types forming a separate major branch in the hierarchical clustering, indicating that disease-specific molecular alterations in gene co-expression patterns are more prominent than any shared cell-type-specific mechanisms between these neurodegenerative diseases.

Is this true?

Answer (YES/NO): NO